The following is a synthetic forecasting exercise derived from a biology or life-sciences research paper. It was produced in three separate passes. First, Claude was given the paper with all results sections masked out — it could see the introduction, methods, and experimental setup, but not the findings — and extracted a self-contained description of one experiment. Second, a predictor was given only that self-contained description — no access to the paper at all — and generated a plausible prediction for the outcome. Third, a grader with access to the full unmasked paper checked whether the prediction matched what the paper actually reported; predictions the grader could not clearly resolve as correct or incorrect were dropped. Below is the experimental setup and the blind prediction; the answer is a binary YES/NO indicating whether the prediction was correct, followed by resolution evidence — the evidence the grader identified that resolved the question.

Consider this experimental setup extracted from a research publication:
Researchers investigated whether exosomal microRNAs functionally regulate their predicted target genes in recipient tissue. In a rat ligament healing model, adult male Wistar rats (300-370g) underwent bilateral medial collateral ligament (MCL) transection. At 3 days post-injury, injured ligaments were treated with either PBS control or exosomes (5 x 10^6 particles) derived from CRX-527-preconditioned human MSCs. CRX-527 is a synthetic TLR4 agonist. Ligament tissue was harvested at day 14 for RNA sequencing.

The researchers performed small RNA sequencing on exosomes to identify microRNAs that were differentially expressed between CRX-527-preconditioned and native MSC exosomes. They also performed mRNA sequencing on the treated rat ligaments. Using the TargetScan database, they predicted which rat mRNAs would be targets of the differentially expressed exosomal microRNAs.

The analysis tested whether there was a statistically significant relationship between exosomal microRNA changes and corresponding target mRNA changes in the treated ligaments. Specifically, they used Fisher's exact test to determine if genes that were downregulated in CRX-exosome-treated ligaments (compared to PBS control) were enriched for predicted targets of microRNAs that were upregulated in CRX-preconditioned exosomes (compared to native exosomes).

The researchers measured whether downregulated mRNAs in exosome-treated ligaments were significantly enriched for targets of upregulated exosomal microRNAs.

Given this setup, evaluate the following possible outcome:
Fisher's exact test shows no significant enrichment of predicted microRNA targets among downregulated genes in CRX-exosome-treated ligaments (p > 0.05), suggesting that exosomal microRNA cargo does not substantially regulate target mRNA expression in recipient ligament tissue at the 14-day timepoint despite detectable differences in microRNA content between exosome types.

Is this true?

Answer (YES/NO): NO